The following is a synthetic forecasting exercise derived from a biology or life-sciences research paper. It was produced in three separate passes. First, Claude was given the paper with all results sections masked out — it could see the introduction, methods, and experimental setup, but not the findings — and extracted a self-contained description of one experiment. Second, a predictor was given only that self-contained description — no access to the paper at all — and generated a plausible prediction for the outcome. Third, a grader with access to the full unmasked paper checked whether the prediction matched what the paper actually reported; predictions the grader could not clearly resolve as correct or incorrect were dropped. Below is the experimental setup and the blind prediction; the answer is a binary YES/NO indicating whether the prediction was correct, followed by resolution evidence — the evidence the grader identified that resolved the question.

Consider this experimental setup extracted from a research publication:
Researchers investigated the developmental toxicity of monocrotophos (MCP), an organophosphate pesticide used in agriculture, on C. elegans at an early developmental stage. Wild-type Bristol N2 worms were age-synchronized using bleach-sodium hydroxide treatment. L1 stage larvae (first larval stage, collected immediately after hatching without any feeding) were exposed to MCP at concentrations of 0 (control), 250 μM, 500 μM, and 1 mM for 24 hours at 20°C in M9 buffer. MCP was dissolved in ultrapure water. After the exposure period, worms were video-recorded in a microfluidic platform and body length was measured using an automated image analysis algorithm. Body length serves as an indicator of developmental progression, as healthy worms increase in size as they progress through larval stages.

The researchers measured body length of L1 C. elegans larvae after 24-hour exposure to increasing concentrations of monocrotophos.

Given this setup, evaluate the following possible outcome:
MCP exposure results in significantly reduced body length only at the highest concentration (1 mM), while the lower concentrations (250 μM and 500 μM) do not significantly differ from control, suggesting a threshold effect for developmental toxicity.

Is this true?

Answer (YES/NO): NO